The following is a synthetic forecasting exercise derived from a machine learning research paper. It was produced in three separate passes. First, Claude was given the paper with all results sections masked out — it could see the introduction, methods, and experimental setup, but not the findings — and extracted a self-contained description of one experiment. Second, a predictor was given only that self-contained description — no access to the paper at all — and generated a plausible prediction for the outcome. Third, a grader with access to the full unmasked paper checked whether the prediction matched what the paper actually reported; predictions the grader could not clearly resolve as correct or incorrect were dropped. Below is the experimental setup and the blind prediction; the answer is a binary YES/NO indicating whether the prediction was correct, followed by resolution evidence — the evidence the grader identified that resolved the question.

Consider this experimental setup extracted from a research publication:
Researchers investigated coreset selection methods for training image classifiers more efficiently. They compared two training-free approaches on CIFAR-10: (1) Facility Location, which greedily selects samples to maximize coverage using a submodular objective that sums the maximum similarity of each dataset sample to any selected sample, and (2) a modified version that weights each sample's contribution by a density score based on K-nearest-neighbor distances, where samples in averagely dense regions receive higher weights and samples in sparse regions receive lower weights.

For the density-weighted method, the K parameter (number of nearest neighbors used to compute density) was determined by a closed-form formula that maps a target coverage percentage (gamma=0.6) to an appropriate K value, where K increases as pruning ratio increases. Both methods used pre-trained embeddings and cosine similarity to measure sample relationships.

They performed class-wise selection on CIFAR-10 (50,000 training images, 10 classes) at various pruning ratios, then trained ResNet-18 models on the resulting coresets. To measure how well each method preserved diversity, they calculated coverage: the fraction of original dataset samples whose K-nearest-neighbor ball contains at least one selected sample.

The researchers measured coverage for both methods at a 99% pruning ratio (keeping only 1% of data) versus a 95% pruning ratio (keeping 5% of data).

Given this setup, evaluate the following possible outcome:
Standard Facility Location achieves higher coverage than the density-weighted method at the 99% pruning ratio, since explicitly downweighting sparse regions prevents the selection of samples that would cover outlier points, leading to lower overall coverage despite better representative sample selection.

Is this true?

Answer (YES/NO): YES